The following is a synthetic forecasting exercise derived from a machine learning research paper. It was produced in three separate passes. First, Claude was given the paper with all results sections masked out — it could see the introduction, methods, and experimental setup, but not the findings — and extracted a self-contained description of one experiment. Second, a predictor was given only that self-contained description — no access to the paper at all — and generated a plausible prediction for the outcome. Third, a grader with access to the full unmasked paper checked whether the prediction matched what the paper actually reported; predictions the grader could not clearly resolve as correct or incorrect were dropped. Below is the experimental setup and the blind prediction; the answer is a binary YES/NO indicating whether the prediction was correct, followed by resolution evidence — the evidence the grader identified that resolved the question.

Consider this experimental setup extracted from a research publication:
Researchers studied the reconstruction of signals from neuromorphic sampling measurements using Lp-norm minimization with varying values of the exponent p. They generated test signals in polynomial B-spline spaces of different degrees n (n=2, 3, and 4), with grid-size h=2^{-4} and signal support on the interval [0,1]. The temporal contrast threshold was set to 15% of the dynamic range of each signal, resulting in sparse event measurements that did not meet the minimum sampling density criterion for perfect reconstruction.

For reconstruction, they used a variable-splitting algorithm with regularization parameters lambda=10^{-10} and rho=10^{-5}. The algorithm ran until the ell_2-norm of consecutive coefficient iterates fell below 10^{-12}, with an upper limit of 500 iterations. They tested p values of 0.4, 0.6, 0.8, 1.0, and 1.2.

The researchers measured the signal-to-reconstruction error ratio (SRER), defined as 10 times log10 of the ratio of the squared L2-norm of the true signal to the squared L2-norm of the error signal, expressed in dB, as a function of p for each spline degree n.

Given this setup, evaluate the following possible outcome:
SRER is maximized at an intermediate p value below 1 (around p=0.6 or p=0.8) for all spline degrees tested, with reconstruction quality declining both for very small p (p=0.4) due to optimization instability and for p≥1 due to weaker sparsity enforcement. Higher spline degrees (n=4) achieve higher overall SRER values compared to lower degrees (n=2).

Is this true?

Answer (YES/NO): NO